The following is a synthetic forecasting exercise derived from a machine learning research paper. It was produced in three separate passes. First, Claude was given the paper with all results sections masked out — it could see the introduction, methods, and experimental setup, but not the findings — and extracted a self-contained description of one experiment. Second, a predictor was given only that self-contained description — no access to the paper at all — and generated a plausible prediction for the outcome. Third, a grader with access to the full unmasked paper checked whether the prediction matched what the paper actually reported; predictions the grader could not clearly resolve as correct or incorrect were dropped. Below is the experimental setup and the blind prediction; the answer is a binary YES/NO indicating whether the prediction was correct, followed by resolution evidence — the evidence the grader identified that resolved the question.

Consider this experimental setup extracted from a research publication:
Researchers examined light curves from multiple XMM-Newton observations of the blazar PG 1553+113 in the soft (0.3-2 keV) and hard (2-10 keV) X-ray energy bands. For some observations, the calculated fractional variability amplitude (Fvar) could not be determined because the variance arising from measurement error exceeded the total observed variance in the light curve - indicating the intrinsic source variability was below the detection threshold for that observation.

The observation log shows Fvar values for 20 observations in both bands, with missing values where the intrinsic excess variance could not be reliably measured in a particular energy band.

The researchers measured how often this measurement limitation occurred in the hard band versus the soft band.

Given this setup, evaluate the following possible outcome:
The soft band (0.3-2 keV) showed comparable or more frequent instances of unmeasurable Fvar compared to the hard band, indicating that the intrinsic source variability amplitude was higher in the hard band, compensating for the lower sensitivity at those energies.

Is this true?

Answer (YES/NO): NO